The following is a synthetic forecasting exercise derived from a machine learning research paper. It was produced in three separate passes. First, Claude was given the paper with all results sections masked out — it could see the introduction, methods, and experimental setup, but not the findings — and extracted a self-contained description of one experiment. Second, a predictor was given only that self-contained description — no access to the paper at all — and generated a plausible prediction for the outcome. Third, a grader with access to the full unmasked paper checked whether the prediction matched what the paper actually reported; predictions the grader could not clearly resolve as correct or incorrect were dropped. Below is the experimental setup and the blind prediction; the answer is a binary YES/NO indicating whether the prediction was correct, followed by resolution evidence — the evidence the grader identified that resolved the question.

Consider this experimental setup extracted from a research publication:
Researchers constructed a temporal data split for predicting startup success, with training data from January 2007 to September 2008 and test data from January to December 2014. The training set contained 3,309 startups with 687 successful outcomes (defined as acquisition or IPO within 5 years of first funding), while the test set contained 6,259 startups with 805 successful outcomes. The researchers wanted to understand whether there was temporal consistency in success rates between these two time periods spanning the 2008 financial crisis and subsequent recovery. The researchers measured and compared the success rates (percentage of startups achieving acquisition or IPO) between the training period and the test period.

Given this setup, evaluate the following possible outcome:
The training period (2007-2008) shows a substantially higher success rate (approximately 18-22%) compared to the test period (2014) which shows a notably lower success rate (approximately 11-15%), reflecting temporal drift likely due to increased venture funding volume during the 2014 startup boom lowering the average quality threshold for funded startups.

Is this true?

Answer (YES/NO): YES